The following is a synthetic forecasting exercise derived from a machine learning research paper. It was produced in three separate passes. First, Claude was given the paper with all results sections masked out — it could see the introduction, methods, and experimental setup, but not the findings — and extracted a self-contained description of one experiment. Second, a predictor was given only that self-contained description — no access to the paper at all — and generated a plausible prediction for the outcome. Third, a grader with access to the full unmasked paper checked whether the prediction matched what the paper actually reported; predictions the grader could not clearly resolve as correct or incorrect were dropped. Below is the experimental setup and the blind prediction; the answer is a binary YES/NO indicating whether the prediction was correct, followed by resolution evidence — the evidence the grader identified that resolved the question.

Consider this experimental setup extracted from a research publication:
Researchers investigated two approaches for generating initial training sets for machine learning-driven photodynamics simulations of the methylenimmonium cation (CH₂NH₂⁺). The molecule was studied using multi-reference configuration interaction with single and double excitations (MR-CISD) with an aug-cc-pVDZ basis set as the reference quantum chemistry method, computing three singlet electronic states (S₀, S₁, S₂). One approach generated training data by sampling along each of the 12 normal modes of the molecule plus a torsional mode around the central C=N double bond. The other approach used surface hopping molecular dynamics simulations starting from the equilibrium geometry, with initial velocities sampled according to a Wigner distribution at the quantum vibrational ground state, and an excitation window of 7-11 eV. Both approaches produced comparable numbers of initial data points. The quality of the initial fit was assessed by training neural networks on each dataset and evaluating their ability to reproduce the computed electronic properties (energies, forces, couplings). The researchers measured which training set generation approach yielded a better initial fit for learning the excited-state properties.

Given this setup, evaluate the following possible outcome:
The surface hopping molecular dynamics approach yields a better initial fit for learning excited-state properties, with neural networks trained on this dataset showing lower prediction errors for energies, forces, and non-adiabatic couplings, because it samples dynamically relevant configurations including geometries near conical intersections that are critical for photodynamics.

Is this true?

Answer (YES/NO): NO